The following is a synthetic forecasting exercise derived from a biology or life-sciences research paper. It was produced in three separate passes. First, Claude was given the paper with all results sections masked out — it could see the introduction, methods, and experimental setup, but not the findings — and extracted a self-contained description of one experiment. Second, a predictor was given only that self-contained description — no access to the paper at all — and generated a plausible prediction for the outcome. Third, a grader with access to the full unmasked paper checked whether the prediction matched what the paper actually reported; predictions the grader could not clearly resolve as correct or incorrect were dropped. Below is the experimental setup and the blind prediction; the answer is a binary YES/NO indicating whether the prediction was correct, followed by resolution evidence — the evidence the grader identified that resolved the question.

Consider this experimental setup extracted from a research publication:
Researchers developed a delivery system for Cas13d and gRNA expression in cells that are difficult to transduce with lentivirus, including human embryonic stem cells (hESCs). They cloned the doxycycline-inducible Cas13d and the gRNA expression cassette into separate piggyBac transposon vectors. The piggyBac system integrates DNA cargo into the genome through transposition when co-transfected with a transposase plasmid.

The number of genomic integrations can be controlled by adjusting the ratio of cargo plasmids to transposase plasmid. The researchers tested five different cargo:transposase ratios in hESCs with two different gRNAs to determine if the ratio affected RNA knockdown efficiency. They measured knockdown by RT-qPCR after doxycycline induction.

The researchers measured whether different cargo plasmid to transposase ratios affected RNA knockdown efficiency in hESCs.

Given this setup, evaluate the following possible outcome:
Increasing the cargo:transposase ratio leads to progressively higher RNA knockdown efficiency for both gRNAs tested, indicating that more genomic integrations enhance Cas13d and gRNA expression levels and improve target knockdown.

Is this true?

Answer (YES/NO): NO